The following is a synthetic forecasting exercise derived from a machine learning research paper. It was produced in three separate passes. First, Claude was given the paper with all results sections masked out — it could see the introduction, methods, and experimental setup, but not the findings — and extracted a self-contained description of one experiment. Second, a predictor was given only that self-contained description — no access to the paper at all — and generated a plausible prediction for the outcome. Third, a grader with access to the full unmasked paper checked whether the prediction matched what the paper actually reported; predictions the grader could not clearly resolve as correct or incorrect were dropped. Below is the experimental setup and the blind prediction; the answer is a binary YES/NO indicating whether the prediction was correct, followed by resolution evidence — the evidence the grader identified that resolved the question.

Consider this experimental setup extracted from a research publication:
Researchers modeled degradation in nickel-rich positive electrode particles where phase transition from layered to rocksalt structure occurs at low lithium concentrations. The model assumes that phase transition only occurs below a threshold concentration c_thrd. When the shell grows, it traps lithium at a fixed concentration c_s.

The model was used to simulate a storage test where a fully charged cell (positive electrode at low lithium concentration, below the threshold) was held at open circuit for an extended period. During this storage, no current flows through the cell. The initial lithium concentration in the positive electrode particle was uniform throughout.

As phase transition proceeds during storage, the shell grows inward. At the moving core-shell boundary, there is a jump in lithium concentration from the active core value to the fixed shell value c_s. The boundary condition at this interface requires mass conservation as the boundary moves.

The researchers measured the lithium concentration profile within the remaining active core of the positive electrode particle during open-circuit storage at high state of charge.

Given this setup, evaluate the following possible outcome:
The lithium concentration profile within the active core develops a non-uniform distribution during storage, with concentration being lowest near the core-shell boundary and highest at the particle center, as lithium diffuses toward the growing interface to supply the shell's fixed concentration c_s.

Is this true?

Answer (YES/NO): NO